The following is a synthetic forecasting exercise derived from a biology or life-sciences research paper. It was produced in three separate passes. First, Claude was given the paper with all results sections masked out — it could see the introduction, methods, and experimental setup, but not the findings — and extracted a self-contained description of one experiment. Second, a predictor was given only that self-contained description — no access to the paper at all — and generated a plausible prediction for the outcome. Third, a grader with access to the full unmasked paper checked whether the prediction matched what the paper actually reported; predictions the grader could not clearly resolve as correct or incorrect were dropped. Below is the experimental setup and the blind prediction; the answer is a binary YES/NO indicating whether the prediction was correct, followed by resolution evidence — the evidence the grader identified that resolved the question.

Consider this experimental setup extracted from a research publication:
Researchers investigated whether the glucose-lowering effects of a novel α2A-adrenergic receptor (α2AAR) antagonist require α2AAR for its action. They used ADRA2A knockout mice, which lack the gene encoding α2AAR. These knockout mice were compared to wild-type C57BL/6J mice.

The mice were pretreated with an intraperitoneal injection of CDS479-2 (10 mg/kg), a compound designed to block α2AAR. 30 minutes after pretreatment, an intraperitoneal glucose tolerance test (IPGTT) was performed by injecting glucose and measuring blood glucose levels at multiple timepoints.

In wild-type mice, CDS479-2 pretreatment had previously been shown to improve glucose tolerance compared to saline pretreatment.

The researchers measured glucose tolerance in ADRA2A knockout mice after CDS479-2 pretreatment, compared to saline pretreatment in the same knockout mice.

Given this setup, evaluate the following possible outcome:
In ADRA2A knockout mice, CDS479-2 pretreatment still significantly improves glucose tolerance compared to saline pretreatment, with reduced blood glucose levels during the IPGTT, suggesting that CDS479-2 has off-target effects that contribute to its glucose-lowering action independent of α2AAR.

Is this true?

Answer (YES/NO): NO